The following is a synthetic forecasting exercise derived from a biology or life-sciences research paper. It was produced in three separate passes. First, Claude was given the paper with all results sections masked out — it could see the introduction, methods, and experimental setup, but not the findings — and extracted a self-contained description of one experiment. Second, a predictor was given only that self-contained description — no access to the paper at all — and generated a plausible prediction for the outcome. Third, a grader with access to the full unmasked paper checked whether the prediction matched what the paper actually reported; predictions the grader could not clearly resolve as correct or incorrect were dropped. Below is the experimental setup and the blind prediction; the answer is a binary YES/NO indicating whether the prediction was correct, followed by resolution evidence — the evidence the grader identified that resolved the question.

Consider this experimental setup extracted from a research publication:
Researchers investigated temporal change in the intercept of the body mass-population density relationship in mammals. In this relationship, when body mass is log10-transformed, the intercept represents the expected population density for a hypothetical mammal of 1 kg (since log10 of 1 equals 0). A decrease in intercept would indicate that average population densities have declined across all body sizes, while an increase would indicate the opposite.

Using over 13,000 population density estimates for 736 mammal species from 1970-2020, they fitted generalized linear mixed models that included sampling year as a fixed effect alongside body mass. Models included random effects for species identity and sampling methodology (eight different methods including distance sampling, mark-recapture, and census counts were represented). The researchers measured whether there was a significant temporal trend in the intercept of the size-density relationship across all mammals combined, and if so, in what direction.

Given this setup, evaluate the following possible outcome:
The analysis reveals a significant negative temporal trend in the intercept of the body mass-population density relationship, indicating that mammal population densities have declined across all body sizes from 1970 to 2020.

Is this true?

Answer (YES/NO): YES